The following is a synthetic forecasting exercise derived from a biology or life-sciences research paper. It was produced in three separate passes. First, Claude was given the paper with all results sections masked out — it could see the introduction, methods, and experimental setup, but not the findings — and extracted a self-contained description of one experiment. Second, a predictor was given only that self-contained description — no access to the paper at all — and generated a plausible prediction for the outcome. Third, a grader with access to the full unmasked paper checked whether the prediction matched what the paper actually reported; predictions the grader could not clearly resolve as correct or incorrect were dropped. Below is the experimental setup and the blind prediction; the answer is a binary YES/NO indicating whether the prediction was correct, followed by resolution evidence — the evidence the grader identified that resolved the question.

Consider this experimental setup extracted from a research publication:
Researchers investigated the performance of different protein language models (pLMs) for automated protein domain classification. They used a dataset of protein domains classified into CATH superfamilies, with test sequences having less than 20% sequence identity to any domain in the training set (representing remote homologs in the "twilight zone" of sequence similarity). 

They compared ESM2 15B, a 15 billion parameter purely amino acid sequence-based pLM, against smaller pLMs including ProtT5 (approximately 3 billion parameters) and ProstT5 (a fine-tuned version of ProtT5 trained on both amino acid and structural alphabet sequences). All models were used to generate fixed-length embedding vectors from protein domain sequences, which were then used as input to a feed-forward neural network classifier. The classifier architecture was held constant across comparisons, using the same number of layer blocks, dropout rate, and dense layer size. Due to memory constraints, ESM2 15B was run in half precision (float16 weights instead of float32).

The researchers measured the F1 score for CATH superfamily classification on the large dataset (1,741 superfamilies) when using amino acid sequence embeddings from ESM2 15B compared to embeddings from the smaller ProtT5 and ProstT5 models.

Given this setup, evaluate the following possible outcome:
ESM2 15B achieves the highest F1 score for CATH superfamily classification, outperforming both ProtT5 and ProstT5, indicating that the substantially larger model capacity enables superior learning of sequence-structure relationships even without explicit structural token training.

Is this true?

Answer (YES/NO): NO